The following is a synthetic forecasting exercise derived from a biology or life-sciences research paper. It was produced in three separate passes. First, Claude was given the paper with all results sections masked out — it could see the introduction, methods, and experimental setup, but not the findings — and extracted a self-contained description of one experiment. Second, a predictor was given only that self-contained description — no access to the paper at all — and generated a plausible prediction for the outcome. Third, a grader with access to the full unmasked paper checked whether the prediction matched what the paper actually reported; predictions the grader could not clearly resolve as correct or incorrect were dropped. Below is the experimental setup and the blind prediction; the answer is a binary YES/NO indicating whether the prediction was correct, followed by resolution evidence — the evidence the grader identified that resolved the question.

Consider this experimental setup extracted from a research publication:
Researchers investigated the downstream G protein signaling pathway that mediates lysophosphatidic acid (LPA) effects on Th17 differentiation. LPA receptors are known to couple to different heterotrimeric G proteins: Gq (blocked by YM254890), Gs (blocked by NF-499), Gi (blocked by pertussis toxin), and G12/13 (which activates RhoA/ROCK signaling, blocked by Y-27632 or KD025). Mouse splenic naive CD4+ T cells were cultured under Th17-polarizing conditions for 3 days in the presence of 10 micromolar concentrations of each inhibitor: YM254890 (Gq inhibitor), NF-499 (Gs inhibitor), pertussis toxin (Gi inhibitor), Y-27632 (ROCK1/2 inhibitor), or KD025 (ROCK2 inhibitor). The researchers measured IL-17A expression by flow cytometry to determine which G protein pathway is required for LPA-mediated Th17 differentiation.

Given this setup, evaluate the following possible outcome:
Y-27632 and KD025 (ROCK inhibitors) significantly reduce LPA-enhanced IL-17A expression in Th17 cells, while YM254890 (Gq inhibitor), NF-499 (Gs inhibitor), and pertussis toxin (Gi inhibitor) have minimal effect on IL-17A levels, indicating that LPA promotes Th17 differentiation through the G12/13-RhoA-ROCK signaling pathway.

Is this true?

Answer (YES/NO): NO